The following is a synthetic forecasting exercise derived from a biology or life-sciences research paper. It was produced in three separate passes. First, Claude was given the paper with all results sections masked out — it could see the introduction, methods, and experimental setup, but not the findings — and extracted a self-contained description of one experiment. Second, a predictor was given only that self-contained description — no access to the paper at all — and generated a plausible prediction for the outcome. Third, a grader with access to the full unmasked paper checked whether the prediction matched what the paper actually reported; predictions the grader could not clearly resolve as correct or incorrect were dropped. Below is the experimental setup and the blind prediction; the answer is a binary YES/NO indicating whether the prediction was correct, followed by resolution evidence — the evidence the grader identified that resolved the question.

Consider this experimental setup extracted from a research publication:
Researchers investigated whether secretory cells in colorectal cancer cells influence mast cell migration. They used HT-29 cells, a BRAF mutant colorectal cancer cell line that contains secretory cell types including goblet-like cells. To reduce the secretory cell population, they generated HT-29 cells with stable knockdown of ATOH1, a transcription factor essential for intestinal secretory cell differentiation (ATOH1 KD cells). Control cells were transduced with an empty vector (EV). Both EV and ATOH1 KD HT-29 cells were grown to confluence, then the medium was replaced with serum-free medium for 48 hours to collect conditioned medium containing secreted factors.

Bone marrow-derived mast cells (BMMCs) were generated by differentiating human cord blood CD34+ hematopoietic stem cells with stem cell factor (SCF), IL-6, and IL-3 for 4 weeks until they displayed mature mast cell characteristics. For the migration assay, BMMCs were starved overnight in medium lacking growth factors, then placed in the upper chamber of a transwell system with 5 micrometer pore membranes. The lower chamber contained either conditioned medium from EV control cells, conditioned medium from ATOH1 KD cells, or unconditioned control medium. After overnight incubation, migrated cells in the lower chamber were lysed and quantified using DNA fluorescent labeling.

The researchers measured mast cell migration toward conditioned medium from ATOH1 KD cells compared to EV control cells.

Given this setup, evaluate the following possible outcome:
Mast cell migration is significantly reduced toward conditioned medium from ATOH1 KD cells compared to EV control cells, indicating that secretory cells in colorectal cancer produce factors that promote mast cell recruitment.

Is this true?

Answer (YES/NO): YES